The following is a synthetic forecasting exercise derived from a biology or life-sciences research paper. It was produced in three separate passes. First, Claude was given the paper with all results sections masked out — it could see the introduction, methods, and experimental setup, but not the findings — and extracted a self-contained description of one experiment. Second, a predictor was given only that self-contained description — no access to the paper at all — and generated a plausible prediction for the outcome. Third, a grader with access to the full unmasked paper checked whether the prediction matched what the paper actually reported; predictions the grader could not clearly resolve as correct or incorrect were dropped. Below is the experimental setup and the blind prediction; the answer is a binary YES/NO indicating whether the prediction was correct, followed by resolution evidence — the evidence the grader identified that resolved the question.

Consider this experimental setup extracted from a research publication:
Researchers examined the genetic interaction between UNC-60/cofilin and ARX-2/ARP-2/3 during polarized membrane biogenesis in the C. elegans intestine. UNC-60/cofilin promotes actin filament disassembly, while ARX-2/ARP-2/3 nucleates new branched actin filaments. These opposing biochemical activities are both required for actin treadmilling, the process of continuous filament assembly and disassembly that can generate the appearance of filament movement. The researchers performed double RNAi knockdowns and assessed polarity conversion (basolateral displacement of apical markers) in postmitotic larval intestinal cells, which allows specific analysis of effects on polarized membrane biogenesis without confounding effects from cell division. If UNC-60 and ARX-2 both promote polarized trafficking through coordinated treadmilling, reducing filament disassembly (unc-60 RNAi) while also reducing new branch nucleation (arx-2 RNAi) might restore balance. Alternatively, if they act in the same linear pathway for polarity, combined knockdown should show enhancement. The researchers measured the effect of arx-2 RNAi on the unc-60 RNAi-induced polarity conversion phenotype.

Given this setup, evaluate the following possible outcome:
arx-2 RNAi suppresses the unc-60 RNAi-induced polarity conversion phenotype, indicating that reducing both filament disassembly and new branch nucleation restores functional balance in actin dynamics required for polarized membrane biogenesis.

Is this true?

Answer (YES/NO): YES